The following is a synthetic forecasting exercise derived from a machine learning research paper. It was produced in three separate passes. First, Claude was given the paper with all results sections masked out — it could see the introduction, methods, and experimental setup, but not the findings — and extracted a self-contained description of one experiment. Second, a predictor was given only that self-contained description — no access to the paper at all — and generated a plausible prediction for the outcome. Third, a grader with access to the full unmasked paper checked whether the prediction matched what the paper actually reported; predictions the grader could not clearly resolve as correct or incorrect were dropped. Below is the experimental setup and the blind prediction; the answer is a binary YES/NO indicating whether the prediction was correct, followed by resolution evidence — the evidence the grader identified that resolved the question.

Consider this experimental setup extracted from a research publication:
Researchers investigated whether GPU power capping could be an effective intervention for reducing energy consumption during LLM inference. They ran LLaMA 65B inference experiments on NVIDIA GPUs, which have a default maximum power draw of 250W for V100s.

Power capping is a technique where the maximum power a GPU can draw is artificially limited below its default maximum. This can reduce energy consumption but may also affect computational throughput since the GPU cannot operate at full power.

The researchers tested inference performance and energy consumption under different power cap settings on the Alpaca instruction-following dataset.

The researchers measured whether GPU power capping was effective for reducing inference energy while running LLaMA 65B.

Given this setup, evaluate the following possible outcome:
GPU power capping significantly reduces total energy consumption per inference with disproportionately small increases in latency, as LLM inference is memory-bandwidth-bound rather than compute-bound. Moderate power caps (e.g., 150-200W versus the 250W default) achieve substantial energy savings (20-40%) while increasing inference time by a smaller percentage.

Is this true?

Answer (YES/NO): YES